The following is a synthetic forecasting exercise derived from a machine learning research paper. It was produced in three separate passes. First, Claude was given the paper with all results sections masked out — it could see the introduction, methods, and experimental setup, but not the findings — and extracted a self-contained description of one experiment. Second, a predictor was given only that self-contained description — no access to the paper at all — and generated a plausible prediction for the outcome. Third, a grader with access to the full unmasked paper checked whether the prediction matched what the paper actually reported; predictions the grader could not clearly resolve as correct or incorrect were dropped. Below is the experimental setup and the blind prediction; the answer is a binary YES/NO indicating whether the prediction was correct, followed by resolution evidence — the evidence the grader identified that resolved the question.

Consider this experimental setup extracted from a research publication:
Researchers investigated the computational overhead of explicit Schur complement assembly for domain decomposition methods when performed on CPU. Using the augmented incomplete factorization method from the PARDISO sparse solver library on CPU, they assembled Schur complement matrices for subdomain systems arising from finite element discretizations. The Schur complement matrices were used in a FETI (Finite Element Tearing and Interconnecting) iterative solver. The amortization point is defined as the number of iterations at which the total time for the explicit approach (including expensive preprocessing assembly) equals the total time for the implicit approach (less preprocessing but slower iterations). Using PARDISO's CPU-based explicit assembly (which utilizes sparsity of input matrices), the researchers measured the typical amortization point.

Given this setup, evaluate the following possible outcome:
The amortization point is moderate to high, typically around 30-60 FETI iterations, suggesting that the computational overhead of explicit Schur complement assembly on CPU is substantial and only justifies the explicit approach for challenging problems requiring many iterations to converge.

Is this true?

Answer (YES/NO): NO